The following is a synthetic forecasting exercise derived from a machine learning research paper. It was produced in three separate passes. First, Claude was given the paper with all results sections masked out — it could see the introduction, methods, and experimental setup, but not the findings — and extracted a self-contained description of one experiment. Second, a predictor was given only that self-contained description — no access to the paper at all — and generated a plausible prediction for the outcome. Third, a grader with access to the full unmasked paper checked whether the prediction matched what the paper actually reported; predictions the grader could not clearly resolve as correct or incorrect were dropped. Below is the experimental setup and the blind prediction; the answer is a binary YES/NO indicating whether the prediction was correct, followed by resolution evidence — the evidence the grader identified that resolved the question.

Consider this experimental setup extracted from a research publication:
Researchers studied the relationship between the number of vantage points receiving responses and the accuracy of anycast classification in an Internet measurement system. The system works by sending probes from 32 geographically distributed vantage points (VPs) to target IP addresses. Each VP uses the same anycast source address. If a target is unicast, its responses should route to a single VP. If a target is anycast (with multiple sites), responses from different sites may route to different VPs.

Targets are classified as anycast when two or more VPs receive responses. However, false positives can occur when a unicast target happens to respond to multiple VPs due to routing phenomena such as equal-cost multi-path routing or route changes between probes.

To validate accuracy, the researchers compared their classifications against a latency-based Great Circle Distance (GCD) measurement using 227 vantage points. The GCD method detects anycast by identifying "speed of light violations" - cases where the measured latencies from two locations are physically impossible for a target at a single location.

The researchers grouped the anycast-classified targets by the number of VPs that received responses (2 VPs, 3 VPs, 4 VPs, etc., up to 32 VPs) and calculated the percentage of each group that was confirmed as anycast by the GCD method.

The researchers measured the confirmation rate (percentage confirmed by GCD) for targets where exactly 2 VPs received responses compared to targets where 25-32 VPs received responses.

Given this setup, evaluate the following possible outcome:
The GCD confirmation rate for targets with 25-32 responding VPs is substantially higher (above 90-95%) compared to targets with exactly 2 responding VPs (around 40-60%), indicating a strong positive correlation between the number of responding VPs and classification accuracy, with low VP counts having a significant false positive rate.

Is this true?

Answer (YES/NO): NO